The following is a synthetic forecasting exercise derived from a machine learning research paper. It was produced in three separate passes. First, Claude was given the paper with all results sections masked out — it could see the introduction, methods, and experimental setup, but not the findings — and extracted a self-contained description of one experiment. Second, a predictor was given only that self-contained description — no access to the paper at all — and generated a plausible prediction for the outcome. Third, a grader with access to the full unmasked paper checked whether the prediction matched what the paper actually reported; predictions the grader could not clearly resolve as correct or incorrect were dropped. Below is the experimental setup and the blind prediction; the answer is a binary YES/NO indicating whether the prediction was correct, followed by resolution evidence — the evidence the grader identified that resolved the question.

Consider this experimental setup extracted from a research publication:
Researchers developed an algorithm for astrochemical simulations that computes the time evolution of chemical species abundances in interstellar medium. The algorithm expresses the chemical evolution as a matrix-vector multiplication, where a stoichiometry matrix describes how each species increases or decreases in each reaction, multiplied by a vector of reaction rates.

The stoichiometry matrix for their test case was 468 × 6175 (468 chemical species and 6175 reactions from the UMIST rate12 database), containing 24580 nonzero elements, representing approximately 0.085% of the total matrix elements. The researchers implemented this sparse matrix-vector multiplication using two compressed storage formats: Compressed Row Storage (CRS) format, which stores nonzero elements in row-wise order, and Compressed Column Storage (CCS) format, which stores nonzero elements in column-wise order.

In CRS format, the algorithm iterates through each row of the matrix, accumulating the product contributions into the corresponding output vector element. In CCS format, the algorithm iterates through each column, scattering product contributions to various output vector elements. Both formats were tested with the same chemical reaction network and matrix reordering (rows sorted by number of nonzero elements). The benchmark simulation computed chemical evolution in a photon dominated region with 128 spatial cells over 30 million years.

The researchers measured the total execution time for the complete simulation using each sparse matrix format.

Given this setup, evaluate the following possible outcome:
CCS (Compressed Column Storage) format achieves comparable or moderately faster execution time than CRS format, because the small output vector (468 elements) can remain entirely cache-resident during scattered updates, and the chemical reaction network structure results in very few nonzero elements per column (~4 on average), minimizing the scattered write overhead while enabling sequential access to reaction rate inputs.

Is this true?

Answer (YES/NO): NO